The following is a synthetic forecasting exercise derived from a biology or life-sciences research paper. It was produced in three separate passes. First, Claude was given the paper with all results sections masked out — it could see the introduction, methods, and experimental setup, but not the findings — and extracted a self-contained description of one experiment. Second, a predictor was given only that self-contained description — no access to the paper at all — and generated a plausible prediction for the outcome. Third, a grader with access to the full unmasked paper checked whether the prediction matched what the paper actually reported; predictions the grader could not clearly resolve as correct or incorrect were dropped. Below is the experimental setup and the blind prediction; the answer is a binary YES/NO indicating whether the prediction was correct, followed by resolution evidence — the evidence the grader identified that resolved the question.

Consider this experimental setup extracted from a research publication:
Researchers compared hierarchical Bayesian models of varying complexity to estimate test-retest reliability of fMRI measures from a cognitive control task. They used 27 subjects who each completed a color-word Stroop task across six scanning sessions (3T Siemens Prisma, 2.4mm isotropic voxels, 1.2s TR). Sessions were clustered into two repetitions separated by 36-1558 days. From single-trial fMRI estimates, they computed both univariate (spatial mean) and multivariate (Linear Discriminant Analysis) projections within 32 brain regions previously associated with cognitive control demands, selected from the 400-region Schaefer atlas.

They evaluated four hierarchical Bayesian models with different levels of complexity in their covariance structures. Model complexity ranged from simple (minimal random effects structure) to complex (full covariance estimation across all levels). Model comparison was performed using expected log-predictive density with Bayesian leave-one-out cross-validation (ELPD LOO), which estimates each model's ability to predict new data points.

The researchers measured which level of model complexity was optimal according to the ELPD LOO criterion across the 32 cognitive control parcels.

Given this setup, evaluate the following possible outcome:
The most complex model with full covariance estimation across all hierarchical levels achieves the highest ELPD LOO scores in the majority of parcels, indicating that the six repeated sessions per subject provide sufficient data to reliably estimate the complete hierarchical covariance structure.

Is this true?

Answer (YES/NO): NO